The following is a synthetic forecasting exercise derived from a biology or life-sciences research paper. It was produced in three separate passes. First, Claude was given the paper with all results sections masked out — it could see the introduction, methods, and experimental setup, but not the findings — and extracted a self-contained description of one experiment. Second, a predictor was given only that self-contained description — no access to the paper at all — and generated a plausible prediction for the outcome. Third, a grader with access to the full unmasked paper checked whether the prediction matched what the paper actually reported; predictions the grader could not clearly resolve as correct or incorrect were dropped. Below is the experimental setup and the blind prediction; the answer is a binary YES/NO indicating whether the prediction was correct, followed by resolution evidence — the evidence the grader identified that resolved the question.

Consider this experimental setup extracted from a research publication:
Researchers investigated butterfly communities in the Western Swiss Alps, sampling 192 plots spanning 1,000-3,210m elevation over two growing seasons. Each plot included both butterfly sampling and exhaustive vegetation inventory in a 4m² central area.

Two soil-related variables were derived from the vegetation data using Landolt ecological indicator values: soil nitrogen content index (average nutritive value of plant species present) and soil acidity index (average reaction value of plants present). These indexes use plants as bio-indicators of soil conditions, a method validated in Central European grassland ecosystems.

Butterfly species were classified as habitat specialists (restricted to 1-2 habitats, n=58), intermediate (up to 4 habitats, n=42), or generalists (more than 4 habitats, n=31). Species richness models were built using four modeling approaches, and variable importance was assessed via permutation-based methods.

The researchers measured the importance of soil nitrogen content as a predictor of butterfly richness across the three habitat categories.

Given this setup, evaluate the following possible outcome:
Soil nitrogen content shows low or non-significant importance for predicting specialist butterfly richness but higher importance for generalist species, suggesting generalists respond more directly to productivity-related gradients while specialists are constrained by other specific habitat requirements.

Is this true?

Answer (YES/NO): NO